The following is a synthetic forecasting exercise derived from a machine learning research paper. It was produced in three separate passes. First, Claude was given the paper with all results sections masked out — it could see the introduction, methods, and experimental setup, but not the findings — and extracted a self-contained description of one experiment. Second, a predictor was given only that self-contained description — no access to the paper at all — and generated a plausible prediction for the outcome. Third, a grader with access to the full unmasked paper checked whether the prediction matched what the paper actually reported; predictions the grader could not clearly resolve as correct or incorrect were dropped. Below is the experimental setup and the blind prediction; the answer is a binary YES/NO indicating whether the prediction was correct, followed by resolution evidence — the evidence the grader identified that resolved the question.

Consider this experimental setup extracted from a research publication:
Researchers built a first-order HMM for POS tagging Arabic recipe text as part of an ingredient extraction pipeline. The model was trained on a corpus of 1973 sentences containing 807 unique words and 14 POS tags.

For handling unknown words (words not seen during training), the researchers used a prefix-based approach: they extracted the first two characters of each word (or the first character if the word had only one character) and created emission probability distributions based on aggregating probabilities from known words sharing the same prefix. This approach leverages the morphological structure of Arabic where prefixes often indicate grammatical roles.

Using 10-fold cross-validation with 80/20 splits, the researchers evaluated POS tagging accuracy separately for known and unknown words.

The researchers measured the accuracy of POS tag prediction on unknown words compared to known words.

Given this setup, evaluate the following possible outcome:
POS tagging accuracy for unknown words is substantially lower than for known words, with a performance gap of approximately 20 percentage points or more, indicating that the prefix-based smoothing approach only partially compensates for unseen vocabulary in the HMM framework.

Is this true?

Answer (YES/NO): YES